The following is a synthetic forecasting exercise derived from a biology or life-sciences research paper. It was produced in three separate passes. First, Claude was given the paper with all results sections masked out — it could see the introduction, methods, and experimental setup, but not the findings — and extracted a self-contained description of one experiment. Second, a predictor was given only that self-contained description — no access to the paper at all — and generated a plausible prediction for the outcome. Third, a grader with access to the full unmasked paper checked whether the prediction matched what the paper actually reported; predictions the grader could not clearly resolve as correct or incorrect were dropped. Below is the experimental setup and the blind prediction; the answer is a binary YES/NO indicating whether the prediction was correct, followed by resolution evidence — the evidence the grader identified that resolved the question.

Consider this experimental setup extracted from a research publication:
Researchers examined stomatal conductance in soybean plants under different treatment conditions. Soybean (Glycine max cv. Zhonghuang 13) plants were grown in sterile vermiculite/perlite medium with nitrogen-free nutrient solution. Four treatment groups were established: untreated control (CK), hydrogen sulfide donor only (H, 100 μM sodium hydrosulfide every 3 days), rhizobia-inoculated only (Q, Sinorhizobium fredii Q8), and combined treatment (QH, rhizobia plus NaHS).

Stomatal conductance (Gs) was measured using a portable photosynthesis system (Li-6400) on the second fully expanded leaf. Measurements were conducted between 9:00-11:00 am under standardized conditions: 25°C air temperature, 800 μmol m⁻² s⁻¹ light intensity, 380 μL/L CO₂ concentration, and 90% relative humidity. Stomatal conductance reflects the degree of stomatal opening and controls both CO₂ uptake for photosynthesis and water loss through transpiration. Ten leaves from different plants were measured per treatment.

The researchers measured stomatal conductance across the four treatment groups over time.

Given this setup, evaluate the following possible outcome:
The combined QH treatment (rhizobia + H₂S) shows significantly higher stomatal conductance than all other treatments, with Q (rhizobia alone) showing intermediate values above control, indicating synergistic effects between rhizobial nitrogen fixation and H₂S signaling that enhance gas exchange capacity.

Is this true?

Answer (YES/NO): NO